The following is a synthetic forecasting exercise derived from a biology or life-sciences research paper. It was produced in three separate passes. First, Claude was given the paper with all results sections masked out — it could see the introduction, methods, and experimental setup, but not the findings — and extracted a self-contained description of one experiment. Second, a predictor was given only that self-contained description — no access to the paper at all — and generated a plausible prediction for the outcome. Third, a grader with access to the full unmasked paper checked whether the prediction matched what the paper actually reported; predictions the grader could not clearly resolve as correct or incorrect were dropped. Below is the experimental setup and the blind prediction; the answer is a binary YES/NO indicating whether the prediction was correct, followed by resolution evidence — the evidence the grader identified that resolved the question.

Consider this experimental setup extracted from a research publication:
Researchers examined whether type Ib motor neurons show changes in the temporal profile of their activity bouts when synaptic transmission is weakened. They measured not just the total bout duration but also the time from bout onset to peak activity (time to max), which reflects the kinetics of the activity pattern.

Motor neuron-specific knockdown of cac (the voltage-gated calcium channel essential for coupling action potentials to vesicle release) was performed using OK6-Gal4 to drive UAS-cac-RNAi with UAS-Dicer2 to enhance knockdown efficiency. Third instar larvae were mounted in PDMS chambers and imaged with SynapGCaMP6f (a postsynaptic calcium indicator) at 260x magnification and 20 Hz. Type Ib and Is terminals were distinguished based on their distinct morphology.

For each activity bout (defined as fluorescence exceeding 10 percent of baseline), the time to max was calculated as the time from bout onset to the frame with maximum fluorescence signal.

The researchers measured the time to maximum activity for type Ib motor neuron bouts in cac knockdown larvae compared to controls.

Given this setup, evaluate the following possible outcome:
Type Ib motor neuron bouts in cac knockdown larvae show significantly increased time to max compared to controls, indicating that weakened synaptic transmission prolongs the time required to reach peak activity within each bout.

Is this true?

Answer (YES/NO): YES